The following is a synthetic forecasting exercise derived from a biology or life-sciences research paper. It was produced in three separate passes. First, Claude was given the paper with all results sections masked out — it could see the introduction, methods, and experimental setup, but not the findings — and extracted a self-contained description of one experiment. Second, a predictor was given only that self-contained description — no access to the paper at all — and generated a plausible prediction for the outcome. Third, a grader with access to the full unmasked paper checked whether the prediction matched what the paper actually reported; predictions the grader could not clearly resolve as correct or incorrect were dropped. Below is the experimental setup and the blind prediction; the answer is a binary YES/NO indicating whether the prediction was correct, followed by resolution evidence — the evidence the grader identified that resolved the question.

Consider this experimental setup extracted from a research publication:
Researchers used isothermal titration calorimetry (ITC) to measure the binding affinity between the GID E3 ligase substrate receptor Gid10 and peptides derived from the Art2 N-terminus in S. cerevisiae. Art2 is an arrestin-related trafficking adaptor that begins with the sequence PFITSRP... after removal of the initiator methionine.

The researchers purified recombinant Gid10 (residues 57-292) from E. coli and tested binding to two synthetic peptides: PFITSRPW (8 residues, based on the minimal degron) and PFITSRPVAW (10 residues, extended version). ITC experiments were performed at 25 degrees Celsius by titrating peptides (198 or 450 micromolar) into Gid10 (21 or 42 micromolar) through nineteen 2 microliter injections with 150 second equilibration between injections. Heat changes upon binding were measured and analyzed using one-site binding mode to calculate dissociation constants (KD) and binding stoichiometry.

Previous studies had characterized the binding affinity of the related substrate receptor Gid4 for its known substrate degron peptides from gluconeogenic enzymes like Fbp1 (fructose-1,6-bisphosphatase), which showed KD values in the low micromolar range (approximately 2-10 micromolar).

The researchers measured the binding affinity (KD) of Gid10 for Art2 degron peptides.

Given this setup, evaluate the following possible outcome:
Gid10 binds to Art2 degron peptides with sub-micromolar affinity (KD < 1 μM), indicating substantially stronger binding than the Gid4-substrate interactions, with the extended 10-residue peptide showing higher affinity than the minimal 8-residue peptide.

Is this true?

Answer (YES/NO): NO